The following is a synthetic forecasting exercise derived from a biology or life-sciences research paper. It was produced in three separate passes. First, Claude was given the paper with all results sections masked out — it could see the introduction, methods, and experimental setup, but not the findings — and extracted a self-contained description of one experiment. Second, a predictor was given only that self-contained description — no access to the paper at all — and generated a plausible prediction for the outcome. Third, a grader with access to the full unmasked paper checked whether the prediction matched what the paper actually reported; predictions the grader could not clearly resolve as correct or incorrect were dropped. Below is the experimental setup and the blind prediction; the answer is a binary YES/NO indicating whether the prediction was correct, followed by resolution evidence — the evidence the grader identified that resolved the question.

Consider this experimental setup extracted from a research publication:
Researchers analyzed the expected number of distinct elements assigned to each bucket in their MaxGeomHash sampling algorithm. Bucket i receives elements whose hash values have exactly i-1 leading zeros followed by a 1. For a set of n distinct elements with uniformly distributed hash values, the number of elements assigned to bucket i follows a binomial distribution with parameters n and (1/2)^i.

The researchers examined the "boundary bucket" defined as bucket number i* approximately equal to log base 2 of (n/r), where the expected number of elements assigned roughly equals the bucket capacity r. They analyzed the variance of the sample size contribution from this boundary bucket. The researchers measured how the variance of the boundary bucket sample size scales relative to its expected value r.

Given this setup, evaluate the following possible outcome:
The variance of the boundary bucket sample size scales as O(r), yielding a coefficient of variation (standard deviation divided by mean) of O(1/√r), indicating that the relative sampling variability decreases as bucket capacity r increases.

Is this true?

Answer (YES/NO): YES